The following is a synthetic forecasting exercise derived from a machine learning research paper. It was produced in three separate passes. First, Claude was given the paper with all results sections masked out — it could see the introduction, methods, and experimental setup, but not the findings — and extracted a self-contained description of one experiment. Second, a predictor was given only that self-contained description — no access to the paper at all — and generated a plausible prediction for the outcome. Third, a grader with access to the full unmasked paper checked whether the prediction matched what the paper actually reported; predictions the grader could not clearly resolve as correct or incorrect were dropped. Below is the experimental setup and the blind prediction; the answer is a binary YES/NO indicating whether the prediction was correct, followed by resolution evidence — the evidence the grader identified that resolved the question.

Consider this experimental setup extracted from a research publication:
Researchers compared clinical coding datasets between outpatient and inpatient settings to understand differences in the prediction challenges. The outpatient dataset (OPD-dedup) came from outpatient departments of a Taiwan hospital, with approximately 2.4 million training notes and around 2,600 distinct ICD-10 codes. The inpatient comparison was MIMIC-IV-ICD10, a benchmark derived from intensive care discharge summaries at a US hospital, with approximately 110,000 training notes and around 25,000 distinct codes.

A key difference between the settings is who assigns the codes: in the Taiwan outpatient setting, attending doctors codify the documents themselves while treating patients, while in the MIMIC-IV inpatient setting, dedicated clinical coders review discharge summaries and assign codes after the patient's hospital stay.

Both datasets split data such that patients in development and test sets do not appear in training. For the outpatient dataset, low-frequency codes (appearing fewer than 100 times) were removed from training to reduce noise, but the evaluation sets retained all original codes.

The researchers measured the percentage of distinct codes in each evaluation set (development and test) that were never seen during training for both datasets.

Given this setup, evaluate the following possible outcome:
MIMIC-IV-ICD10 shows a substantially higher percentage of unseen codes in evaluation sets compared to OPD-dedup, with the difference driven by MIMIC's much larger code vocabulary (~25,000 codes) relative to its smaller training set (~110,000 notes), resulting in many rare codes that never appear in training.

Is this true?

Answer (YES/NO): NO